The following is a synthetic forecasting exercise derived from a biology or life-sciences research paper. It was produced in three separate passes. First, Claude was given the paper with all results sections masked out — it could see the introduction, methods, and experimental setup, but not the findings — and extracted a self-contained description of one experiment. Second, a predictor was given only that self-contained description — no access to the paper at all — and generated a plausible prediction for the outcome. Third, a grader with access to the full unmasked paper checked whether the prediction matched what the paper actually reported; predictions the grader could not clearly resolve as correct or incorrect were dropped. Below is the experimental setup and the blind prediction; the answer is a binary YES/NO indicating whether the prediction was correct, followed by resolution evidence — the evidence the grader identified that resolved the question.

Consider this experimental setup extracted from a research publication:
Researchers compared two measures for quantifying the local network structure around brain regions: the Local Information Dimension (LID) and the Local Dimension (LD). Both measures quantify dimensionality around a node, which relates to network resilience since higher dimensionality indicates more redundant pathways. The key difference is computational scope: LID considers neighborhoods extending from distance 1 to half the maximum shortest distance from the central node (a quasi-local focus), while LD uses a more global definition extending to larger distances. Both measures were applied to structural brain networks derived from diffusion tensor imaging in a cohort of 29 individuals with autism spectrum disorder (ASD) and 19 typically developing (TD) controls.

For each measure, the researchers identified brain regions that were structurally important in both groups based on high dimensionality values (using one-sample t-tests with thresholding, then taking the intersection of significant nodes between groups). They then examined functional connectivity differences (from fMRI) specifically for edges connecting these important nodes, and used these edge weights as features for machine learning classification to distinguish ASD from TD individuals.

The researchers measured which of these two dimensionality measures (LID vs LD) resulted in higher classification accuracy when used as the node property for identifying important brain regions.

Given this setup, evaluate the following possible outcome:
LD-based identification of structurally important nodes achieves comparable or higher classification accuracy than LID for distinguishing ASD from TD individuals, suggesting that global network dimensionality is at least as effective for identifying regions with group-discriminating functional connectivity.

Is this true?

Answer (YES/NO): NO